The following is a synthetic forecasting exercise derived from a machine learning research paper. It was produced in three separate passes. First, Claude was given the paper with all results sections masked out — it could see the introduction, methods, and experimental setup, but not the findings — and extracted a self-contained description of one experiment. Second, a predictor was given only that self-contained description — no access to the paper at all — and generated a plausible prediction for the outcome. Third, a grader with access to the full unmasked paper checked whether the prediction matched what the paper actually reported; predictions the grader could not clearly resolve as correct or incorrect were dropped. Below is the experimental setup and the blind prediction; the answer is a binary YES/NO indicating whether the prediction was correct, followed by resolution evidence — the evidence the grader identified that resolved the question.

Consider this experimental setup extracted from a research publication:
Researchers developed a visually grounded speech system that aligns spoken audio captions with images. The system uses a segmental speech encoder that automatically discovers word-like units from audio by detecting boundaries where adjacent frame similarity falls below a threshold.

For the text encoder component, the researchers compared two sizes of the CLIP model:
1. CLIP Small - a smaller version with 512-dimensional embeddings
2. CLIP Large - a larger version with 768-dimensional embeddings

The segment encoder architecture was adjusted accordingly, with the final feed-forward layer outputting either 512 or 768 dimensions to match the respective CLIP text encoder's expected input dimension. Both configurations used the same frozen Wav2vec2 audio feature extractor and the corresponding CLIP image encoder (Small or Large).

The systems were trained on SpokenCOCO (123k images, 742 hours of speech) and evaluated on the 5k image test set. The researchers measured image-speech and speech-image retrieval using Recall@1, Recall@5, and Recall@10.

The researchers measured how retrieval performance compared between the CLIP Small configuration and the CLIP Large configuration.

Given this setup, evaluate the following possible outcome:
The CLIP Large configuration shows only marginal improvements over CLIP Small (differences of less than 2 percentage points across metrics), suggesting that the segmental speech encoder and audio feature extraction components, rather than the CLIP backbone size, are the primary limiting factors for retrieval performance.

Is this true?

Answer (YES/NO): NO